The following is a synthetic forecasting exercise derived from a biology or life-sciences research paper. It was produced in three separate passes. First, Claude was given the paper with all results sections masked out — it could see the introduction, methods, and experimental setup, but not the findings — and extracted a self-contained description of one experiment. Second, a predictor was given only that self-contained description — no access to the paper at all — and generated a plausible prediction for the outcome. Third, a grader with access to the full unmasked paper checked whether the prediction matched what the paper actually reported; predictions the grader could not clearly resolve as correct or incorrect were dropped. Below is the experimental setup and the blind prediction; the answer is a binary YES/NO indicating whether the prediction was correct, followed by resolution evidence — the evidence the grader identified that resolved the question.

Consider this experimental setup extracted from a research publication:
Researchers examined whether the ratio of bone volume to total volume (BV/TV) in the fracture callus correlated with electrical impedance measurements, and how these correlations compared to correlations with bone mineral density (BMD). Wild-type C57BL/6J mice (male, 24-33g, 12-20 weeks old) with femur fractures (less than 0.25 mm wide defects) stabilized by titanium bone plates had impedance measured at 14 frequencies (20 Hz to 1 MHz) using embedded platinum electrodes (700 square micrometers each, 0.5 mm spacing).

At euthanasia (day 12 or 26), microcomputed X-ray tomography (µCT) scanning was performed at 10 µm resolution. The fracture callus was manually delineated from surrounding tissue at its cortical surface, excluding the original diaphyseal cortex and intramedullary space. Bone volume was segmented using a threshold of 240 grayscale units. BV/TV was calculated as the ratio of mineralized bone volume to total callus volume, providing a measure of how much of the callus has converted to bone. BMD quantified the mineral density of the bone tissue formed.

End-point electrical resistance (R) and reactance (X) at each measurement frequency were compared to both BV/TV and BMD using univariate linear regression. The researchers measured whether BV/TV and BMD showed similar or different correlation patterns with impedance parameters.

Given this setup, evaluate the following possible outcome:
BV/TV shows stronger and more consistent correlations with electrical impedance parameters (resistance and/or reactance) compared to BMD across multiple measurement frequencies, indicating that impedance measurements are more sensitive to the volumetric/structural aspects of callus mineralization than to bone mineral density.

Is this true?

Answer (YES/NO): NO